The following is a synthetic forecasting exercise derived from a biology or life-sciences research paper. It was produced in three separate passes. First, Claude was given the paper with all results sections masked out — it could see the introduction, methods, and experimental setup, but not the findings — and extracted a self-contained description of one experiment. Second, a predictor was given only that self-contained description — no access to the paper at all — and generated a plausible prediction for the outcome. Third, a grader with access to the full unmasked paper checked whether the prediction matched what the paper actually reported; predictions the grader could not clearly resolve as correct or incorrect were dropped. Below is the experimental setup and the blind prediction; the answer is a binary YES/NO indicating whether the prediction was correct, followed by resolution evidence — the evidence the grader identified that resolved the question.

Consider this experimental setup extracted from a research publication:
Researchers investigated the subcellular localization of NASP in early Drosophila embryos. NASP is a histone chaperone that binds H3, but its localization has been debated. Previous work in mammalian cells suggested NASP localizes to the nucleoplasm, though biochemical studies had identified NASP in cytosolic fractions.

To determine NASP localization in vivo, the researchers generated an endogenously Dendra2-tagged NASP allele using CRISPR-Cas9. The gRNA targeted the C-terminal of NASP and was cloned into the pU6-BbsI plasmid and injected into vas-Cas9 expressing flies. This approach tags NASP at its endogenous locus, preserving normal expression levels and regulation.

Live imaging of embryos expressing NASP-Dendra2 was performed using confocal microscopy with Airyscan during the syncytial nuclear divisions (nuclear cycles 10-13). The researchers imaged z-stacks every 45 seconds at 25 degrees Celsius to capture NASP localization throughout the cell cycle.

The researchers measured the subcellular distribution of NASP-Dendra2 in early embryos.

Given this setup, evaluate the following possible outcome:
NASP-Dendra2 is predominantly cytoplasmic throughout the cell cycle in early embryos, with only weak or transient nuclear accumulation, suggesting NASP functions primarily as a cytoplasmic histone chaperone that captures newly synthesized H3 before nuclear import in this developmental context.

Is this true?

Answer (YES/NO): NO